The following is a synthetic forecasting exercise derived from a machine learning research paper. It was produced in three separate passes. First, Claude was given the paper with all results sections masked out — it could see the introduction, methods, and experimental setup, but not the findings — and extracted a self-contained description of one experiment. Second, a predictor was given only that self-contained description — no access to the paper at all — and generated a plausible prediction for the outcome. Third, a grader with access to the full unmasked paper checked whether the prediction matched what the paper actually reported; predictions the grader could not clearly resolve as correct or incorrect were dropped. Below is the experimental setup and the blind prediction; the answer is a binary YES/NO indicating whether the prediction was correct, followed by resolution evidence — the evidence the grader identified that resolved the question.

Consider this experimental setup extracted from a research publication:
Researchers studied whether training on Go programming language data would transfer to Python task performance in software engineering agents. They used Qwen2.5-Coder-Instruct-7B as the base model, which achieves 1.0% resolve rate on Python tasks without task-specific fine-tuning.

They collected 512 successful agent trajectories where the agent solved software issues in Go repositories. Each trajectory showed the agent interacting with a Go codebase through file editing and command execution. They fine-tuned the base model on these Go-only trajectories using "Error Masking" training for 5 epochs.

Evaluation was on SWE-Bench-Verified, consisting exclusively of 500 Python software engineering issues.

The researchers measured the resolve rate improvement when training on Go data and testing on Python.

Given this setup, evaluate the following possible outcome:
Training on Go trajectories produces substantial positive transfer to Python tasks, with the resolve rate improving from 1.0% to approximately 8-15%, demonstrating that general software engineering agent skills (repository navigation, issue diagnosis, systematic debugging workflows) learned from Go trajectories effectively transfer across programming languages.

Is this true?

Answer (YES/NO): YES